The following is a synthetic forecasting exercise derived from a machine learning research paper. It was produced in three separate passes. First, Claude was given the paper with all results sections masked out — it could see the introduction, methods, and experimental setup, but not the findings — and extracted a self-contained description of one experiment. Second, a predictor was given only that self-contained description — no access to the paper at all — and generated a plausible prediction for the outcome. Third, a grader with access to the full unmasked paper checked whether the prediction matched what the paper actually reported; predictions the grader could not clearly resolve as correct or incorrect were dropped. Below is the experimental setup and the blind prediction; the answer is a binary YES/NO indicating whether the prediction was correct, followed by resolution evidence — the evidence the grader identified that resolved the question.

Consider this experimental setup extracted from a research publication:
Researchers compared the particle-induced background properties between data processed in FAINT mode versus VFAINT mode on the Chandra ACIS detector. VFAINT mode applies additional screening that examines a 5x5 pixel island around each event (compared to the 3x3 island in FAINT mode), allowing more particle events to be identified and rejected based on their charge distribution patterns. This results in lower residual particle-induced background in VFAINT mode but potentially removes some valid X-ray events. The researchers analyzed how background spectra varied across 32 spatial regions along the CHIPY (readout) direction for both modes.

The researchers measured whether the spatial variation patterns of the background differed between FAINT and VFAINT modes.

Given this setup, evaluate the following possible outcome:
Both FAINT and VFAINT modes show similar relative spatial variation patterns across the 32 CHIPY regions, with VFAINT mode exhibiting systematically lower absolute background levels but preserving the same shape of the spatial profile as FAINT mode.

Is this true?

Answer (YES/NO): YES